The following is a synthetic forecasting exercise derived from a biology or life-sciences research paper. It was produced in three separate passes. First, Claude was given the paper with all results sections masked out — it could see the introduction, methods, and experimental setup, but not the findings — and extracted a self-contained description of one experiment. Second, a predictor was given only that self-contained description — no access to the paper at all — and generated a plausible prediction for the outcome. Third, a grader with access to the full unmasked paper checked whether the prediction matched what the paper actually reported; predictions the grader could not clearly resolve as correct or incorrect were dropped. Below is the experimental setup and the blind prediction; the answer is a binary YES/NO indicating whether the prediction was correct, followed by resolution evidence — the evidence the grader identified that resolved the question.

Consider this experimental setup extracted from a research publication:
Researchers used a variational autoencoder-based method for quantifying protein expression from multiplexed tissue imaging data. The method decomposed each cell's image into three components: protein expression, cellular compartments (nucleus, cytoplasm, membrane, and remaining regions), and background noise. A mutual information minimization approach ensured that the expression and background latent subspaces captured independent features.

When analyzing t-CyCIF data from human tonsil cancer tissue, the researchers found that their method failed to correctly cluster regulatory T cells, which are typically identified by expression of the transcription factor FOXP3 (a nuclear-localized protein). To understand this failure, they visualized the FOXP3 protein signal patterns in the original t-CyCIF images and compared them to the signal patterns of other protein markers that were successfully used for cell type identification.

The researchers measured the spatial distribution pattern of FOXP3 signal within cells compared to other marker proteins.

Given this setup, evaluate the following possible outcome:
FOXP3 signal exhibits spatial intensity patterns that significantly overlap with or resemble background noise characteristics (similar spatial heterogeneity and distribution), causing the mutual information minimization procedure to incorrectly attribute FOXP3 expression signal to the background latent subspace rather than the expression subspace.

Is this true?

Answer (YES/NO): NO